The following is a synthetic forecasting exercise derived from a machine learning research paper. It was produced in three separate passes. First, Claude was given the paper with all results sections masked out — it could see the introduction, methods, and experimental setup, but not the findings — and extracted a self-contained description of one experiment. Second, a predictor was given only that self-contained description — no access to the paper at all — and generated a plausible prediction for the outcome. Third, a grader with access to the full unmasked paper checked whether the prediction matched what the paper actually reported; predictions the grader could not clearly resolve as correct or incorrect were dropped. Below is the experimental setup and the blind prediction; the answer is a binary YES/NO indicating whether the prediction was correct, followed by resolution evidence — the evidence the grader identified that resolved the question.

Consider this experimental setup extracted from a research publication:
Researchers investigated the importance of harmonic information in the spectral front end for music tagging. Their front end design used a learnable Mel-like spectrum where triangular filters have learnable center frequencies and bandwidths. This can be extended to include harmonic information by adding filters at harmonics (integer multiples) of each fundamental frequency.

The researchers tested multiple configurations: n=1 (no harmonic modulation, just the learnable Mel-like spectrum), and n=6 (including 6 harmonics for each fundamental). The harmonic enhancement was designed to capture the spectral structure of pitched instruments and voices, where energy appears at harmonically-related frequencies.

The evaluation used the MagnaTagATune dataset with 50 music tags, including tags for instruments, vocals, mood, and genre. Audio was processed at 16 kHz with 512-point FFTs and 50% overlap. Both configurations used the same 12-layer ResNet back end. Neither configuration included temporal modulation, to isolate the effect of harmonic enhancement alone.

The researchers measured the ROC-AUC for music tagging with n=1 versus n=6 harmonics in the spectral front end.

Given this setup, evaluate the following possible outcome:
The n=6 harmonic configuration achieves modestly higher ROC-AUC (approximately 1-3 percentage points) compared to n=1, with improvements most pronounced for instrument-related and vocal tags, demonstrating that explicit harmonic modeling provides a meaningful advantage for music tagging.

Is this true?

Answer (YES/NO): NO